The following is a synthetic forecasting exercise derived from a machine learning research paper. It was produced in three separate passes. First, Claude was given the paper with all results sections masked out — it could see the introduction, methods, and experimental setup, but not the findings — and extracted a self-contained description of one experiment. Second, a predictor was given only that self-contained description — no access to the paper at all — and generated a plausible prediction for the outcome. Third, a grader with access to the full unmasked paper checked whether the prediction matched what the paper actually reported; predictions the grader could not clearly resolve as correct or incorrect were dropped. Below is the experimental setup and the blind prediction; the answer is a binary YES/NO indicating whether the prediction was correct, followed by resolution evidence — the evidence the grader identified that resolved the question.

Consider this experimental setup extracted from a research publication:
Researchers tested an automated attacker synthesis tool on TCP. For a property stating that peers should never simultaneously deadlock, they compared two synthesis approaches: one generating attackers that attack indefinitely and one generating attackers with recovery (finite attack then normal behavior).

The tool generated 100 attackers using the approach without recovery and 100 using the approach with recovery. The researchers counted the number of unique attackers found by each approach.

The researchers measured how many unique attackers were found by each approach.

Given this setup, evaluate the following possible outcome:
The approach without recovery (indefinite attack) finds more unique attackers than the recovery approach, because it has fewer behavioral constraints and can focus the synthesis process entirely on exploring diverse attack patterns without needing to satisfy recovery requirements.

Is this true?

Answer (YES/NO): NO